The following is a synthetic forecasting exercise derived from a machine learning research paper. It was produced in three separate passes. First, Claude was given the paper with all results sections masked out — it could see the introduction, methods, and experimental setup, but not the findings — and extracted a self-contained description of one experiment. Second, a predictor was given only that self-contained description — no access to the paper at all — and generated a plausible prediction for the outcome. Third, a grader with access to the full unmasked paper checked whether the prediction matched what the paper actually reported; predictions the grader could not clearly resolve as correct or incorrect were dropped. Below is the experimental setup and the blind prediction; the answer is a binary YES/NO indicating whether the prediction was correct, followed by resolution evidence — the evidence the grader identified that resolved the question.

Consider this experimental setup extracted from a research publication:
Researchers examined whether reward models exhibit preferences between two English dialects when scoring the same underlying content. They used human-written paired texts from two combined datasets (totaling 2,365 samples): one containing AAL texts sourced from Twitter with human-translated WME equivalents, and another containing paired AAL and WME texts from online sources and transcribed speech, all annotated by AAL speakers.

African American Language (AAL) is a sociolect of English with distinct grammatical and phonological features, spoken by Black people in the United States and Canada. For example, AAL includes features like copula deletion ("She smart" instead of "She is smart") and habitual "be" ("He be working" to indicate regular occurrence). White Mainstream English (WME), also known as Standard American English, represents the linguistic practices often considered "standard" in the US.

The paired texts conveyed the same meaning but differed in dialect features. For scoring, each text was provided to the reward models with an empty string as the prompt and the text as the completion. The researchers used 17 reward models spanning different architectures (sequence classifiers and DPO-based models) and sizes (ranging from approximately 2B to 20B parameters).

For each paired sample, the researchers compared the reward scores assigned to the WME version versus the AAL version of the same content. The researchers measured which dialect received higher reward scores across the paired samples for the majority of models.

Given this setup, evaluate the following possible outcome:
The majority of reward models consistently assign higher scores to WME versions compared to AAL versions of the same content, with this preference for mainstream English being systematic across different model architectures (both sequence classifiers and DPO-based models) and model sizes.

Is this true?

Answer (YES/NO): NO